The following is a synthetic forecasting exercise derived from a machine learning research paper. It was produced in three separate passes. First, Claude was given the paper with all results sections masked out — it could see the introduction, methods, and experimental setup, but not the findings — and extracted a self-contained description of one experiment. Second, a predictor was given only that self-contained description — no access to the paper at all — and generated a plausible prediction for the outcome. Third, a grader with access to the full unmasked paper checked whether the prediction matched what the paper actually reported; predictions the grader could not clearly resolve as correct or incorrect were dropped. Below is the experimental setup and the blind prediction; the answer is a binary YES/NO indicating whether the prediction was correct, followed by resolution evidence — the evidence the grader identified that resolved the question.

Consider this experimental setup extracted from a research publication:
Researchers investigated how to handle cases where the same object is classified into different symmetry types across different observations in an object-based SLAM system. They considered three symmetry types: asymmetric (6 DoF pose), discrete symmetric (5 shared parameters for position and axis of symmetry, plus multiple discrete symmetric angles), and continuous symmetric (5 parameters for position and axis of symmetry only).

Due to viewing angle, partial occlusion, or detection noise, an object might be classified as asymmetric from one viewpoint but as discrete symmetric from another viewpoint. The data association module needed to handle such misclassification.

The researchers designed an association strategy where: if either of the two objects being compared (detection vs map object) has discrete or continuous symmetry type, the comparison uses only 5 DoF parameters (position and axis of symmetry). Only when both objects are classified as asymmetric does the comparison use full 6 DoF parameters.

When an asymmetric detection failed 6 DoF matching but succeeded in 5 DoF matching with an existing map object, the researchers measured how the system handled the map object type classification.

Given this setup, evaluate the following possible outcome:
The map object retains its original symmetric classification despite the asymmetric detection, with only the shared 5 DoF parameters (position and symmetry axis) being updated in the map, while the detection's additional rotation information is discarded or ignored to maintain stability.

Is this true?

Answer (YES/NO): NO